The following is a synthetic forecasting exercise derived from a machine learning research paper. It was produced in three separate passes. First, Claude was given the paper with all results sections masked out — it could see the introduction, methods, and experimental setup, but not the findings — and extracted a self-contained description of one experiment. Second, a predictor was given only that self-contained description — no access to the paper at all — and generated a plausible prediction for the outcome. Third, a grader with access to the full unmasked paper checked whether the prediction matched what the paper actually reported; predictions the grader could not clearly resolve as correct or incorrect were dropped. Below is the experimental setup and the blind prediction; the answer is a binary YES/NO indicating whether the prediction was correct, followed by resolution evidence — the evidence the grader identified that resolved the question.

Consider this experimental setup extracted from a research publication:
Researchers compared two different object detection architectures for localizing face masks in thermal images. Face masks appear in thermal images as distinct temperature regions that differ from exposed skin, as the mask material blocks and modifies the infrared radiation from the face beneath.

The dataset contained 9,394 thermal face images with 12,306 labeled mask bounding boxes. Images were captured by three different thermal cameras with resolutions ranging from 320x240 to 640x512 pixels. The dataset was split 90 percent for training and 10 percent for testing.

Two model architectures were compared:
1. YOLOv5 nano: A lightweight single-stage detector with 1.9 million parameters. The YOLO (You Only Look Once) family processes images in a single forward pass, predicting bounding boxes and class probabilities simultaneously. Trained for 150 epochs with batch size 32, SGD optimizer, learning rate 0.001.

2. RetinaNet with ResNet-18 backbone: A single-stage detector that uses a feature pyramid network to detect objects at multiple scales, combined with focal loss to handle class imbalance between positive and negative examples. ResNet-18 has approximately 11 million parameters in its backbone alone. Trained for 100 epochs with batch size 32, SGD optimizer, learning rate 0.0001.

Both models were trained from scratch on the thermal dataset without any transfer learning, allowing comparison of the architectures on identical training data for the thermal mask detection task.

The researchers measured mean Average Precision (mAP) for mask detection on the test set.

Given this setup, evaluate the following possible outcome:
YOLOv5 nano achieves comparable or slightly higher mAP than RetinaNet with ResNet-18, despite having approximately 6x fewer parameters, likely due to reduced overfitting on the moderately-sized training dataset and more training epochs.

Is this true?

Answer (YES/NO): YES